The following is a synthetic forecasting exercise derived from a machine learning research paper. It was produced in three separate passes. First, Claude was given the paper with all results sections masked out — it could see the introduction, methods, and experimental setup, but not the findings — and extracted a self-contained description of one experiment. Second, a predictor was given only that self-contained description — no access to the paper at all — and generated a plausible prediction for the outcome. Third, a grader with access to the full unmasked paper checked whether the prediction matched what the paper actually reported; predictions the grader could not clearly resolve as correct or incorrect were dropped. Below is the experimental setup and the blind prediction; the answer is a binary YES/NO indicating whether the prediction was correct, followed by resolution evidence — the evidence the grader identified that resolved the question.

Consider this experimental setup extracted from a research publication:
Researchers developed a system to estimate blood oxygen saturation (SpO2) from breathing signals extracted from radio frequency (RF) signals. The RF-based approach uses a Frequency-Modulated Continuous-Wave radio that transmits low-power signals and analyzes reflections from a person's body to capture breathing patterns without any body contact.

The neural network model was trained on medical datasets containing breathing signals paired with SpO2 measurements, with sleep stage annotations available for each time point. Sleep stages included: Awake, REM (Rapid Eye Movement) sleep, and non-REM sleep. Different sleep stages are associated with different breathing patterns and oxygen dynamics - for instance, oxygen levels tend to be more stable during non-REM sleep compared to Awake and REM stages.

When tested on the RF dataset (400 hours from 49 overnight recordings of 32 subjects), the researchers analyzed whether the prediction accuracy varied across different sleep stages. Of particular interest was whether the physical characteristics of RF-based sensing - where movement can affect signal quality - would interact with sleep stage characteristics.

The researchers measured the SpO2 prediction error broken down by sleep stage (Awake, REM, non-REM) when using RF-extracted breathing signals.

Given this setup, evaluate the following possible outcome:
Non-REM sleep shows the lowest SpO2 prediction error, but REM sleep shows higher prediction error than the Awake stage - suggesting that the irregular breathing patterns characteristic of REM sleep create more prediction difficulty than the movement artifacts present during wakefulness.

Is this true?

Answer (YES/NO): NO